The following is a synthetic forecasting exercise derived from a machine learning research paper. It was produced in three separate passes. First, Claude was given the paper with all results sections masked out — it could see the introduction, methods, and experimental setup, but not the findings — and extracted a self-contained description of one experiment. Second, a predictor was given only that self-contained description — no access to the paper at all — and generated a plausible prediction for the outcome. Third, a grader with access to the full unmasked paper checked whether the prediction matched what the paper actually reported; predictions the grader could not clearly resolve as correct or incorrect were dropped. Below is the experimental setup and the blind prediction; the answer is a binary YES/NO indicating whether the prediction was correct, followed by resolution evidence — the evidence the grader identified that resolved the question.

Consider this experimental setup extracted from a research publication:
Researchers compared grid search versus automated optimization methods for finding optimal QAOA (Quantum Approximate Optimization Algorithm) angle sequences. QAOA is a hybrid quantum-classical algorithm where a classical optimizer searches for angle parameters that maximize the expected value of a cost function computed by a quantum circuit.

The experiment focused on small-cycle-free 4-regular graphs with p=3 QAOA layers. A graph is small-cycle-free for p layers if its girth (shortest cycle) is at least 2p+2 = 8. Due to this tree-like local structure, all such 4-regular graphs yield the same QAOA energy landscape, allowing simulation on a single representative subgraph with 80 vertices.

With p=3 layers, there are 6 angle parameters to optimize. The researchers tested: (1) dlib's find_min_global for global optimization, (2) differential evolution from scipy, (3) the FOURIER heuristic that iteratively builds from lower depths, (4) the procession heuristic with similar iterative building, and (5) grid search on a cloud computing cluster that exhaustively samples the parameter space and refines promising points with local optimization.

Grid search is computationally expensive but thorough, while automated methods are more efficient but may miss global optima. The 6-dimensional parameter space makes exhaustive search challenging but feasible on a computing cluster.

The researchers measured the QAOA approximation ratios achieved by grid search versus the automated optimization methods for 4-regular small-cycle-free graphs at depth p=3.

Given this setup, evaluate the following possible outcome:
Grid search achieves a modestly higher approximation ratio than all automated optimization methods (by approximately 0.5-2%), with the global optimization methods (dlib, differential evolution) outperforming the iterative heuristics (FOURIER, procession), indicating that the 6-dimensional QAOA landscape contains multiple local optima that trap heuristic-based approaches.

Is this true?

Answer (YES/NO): NO